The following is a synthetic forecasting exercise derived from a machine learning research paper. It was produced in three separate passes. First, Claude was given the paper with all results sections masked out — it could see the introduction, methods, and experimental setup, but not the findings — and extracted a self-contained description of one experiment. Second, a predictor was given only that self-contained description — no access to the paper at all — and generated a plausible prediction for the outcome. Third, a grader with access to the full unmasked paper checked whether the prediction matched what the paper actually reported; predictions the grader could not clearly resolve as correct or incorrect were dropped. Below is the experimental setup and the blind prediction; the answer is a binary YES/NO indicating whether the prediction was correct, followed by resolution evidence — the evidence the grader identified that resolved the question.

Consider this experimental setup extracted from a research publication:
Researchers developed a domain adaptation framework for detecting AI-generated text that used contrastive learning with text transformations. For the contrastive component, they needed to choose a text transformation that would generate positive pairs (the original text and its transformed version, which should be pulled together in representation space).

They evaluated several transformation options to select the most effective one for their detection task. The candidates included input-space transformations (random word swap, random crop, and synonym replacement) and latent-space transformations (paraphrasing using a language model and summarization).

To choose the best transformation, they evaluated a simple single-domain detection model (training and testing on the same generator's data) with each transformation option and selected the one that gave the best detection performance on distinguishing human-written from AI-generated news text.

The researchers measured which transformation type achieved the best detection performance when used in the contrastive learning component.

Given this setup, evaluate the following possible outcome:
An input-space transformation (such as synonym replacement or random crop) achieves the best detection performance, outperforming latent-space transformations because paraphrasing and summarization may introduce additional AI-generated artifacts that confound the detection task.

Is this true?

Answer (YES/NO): YES